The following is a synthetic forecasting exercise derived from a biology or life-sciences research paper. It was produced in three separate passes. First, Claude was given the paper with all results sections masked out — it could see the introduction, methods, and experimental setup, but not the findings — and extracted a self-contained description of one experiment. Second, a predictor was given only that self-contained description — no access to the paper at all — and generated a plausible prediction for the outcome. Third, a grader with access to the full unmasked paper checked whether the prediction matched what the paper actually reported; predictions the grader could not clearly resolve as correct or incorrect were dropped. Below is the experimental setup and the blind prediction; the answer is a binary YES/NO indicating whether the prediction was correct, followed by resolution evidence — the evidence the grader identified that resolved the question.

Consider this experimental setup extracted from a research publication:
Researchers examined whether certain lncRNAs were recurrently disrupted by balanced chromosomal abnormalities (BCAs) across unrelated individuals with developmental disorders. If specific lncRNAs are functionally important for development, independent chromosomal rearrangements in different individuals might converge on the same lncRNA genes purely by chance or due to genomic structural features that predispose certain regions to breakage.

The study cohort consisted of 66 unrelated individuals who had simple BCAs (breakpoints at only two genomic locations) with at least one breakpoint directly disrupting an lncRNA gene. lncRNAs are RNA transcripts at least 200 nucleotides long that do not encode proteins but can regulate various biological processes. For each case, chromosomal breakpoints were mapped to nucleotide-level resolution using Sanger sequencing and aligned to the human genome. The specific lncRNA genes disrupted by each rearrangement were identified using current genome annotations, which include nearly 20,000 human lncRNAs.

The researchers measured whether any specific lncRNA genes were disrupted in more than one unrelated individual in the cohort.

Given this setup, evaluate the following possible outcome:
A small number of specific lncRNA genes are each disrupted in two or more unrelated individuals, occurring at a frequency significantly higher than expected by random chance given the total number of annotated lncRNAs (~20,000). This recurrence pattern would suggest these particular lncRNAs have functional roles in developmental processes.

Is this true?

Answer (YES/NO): NO